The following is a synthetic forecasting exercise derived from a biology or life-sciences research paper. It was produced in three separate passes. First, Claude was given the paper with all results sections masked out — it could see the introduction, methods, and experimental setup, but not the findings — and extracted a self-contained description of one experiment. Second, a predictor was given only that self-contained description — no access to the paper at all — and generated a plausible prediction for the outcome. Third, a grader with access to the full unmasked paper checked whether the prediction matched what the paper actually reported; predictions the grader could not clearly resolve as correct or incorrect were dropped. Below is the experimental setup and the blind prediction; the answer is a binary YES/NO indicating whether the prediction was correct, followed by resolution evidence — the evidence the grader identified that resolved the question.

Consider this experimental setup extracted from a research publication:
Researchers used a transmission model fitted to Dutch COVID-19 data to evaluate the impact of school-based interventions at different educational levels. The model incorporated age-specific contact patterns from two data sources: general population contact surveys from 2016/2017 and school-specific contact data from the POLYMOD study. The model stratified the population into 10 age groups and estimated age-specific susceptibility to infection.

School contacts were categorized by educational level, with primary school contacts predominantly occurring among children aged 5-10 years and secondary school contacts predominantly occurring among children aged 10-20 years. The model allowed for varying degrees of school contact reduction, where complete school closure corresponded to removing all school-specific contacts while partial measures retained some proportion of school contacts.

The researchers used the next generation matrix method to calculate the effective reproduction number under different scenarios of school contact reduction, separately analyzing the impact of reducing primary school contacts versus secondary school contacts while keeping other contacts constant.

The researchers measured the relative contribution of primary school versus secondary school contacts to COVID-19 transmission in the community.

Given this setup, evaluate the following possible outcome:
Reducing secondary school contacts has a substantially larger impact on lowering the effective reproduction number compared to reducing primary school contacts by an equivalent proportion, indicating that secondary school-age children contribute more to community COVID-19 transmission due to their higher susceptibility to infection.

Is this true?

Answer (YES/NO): YES